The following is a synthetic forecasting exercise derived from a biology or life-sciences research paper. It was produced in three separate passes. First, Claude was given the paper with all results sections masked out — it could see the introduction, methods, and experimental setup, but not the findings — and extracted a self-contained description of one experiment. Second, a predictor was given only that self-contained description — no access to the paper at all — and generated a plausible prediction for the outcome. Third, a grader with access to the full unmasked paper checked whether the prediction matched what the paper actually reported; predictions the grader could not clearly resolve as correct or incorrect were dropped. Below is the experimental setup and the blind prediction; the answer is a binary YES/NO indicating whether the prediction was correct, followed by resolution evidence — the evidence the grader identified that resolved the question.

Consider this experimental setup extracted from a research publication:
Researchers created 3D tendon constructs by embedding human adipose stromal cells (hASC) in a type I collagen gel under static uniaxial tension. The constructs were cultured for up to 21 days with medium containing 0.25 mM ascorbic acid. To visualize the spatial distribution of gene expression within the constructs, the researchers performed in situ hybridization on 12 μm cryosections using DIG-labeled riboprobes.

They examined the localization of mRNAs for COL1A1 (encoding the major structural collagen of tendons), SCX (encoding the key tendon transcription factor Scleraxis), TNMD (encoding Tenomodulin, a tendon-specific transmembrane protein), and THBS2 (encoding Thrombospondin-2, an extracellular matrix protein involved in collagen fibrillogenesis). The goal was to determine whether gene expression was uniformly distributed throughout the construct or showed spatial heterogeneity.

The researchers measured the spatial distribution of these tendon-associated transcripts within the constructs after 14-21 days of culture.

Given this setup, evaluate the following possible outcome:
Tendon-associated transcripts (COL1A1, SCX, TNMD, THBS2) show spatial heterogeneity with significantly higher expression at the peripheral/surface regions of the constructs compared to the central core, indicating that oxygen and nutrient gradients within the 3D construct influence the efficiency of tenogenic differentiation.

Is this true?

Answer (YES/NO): NO